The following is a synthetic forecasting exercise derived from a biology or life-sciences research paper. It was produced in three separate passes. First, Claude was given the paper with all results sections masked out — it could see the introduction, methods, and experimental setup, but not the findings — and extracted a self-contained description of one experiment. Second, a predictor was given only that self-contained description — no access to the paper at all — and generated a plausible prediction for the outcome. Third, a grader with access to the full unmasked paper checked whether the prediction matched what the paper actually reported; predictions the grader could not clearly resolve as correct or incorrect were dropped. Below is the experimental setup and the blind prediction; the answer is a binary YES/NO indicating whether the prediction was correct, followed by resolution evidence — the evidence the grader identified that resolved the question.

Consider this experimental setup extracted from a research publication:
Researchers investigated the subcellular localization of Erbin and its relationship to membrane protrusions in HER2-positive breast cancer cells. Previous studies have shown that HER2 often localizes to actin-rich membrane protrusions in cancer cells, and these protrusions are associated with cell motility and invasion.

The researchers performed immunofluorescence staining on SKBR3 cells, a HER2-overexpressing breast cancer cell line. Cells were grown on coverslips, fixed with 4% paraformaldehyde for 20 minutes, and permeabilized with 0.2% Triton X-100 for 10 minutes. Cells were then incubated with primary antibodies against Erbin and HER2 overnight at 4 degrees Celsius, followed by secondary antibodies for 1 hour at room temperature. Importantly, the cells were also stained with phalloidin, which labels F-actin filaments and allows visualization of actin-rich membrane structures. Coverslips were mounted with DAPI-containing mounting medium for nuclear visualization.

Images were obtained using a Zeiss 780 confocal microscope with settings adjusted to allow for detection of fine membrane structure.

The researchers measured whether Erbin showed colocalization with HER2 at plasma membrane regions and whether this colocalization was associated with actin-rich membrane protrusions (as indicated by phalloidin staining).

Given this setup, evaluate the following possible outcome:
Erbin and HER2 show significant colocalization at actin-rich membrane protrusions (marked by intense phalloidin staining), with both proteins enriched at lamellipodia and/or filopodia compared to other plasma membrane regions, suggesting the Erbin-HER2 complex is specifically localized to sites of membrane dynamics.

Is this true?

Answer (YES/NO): YES